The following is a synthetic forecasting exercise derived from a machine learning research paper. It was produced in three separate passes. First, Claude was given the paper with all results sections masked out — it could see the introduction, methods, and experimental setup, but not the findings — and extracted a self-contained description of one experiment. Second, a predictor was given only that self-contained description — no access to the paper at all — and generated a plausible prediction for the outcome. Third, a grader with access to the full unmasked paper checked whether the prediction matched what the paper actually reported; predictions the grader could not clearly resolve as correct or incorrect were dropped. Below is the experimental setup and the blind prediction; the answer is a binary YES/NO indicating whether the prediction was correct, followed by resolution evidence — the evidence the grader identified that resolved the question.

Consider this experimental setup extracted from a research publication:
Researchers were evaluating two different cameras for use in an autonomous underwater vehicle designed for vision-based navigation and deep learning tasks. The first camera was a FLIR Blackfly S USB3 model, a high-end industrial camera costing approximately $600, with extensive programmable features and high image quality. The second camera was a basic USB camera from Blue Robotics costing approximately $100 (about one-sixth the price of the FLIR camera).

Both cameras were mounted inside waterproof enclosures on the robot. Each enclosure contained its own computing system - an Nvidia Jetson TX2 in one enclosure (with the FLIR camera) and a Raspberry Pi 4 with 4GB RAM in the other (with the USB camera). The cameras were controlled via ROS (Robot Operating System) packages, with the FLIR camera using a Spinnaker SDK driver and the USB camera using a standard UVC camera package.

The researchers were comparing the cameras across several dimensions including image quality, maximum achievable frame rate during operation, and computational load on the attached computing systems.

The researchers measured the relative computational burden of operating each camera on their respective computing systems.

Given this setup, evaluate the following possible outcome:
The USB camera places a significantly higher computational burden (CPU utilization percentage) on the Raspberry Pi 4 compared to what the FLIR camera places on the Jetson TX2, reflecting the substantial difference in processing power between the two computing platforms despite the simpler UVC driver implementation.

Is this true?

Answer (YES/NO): NO